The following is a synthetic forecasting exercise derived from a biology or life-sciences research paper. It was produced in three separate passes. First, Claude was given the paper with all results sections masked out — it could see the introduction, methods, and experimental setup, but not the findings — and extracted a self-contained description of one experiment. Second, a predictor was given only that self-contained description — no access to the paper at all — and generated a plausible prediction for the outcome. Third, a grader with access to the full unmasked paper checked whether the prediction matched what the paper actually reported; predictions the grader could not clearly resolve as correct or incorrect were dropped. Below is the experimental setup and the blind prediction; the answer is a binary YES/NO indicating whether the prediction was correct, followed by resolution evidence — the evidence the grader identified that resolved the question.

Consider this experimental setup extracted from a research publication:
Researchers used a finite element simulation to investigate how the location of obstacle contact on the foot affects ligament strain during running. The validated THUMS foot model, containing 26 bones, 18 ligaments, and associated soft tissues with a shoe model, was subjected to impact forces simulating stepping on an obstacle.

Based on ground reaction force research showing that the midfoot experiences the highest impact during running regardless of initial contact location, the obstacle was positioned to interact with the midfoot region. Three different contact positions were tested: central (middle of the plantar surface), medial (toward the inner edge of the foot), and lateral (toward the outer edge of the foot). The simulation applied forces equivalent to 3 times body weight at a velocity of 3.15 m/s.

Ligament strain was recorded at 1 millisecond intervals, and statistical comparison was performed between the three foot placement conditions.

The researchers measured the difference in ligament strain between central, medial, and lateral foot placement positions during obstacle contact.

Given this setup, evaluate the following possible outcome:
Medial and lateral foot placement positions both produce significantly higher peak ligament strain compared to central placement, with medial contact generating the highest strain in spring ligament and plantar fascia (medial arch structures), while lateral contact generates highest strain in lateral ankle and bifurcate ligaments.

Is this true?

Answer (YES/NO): NO